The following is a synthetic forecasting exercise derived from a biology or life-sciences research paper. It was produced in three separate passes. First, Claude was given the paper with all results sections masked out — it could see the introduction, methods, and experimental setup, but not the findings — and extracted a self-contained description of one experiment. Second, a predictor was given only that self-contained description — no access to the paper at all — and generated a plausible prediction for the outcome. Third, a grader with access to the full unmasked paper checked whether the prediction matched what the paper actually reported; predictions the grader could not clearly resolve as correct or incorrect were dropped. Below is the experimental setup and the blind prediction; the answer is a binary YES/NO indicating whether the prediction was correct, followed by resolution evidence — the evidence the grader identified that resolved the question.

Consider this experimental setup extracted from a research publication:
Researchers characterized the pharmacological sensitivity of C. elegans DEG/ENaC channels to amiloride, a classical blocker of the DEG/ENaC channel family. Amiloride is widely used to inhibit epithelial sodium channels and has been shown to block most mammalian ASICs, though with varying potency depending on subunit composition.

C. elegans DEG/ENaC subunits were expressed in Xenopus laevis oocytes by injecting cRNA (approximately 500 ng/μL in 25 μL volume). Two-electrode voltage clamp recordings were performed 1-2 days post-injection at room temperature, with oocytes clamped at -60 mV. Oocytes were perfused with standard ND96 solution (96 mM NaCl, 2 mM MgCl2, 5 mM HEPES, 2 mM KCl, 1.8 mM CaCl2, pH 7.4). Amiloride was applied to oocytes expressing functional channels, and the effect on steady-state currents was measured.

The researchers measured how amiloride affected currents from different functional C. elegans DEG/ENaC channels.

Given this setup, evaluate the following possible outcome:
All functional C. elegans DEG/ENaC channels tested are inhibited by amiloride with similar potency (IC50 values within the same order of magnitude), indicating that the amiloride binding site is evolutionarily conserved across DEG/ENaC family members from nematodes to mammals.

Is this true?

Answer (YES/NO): NO